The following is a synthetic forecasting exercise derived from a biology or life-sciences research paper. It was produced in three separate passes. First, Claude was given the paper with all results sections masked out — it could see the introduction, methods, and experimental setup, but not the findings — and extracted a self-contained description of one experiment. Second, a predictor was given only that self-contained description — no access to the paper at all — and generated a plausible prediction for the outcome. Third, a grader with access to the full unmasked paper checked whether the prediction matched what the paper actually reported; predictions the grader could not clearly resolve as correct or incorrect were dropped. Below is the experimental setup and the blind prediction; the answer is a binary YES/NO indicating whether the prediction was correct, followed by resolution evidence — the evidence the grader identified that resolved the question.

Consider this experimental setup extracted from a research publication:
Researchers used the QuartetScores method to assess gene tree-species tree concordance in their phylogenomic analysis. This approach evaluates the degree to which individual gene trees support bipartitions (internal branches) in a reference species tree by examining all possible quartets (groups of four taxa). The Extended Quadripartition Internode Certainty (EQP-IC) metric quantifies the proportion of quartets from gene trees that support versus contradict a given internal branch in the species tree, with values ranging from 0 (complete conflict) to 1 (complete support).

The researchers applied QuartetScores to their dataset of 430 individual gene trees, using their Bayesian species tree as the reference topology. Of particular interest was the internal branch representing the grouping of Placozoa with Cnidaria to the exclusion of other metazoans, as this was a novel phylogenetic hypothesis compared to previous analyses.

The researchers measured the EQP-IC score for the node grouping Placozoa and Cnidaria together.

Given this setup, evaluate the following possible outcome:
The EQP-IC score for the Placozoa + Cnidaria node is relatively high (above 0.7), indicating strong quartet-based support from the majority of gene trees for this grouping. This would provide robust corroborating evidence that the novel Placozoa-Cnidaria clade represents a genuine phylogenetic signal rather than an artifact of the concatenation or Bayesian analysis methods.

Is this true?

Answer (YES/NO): NO